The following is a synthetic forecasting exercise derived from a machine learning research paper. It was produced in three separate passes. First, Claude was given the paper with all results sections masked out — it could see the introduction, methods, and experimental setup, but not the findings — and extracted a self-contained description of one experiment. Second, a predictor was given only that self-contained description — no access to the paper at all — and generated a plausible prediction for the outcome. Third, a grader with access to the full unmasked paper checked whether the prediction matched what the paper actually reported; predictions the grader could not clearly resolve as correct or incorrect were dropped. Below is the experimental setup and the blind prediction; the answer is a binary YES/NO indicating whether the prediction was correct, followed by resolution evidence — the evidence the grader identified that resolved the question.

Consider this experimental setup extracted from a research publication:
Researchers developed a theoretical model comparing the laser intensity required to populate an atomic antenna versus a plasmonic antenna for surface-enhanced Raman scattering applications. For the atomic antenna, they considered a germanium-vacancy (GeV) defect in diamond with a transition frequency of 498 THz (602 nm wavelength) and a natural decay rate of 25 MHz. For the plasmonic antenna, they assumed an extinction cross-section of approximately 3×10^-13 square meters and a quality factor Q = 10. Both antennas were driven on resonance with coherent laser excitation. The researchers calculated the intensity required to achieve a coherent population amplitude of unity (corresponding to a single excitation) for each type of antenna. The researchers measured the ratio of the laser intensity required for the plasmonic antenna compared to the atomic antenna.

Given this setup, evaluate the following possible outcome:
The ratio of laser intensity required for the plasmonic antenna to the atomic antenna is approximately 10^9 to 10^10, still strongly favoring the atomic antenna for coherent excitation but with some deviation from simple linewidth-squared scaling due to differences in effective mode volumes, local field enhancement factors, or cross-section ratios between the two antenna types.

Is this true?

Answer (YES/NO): NO